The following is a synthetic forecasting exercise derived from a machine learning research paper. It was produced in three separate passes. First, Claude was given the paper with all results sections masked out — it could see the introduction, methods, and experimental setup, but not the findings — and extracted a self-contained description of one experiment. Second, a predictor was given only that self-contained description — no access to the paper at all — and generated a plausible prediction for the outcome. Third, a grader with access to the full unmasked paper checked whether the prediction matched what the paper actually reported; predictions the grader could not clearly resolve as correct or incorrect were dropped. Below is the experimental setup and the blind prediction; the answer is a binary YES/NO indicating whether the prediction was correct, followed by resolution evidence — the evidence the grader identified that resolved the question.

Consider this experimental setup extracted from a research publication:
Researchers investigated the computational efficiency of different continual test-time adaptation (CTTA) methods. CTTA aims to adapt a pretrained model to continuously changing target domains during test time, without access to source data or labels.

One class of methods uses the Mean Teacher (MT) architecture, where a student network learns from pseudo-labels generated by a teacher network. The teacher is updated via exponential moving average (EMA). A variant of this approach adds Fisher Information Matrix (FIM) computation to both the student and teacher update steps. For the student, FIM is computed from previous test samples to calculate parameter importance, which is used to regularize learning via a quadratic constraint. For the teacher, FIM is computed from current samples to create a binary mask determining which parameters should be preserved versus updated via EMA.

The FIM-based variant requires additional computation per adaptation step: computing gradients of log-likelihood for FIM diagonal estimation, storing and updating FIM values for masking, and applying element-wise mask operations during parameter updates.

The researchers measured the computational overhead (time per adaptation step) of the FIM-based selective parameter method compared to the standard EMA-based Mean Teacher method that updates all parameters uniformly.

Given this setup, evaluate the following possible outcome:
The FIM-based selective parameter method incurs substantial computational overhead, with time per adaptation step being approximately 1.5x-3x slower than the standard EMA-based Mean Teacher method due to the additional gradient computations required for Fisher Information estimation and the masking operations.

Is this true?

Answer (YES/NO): NO